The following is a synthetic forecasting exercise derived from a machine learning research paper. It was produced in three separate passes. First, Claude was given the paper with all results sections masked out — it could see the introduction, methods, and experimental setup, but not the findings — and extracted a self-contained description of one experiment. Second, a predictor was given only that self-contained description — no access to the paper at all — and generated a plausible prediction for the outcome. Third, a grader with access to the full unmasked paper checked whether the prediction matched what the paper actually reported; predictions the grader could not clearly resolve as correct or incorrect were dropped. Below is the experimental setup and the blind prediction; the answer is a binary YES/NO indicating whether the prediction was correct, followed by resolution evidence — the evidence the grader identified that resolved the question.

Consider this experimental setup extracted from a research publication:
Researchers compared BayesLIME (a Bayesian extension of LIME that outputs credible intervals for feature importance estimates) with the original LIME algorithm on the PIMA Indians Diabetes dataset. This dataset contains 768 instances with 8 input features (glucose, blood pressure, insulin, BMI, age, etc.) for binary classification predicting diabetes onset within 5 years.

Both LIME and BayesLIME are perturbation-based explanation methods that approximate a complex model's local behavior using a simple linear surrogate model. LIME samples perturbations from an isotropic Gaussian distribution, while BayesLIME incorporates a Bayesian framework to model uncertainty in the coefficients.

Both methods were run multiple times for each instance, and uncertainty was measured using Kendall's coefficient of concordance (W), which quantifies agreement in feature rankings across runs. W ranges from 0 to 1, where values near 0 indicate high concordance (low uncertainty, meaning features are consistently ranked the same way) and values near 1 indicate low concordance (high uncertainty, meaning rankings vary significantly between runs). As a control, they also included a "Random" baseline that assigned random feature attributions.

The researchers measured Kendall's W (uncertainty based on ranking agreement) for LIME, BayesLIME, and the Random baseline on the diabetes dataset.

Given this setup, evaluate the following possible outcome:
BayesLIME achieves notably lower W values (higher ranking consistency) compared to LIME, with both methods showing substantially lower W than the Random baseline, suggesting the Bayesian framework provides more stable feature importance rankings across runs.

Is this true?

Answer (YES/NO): NO